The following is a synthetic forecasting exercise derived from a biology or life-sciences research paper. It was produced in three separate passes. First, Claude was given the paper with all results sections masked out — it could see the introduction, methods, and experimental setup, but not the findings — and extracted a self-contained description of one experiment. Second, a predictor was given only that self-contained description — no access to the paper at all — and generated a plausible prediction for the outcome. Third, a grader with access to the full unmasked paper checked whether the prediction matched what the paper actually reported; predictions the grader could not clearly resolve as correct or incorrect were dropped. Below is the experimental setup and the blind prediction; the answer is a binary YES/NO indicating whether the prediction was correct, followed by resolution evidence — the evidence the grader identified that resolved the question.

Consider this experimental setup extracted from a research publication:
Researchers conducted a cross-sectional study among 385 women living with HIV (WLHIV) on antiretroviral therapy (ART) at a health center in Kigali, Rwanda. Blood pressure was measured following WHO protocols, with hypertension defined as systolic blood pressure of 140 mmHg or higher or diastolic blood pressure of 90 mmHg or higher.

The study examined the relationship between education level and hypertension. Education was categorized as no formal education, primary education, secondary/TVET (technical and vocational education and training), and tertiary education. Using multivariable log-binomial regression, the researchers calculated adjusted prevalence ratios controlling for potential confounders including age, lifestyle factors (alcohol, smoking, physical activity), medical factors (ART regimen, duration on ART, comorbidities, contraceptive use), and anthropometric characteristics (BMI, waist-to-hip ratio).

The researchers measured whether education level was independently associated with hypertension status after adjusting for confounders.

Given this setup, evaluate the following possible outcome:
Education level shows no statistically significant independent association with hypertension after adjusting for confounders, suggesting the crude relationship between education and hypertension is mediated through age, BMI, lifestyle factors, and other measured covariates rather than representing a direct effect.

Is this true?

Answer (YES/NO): NO